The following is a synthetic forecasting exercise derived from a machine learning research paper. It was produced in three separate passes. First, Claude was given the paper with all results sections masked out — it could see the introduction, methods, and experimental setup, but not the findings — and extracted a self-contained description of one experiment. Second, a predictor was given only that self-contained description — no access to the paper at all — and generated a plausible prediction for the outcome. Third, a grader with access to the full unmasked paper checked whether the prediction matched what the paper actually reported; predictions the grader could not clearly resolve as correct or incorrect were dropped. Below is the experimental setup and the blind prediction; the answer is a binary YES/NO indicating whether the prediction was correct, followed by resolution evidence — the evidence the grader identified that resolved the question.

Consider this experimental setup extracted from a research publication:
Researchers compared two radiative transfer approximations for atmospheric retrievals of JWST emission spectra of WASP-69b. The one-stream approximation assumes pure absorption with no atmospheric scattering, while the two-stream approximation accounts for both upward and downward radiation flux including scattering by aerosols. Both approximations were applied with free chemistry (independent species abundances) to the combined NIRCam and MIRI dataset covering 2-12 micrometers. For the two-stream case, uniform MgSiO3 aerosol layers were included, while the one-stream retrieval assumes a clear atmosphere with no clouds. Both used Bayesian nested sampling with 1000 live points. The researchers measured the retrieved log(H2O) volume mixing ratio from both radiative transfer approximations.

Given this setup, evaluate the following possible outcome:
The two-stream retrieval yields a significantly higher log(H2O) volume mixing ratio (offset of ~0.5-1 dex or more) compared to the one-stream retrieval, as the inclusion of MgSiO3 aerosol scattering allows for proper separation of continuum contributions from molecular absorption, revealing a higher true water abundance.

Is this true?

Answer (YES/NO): NO